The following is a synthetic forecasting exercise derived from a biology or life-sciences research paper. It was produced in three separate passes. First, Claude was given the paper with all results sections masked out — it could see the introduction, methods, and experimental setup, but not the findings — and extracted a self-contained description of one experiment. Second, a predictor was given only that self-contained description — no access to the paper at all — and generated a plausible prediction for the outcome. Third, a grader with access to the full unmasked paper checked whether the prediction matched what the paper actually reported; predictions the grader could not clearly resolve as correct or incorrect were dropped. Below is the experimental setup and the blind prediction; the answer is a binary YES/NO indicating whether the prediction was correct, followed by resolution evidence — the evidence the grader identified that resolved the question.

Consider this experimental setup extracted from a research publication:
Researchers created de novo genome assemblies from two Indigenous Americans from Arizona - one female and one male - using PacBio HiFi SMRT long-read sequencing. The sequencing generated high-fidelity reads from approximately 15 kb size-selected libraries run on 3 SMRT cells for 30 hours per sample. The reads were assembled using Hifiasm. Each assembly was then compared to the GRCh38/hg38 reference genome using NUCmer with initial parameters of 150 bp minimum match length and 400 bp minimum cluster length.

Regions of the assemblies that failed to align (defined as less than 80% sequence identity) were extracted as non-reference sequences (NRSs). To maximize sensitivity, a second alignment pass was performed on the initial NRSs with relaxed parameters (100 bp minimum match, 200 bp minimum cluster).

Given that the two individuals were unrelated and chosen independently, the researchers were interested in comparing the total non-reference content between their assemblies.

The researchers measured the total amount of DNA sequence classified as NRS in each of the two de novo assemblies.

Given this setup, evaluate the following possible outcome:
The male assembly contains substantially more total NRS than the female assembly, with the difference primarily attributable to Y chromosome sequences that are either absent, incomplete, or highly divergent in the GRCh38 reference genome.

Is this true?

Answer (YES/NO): NO